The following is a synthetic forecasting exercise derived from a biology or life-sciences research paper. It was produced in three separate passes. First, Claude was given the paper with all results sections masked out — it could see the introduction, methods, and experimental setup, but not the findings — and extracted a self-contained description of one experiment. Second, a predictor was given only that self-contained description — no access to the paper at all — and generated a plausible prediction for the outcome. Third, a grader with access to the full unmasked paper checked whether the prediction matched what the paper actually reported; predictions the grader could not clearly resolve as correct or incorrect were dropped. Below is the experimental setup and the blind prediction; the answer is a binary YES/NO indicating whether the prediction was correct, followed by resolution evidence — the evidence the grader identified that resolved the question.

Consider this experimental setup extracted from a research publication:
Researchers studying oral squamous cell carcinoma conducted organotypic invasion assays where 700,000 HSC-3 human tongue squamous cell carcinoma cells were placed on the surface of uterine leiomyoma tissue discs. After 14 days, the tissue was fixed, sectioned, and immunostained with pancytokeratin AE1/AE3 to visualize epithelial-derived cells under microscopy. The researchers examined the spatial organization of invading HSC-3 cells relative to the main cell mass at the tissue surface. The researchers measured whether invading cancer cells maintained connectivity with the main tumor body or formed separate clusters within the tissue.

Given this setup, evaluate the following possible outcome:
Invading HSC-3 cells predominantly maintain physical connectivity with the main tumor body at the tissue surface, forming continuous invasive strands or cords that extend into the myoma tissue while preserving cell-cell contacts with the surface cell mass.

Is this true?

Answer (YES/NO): NO